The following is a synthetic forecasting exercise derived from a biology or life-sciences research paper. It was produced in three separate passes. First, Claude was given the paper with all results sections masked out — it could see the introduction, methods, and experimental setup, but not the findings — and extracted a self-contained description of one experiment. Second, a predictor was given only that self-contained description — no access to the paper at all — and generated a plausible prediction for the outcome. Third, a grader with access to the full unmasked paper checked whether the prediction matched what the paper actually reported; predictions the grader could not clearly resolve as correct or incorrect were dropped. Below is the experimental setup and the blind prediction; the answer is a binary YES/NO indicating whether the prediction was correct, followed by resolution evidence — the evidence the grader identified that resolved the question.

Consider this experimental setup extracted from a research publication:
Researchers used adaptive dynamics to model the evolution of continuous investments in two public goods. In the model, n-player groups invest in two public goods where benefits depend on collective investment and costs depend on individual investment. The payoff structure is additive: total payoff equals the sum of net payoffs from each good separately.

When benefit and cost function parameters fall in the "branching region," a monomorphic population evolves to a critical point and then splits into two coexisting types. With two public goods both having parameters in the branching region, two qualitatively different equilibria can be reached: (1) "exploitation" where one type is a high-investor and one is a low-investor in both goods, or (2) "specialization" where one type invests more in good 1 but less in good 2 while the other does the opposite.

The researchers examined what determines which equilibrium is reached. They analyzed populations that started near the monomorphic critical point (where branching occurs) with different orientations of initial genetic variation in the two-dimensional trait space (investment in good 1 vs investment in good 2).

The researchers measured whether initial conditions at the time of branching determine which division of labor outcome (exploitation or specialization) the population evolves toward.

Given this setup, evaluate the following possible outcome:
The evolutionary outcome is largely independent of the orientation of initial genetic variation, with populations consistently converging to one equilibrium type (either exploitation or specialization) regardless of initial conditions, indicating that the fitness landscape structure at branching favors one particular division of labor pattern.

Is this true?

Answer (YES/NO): NO